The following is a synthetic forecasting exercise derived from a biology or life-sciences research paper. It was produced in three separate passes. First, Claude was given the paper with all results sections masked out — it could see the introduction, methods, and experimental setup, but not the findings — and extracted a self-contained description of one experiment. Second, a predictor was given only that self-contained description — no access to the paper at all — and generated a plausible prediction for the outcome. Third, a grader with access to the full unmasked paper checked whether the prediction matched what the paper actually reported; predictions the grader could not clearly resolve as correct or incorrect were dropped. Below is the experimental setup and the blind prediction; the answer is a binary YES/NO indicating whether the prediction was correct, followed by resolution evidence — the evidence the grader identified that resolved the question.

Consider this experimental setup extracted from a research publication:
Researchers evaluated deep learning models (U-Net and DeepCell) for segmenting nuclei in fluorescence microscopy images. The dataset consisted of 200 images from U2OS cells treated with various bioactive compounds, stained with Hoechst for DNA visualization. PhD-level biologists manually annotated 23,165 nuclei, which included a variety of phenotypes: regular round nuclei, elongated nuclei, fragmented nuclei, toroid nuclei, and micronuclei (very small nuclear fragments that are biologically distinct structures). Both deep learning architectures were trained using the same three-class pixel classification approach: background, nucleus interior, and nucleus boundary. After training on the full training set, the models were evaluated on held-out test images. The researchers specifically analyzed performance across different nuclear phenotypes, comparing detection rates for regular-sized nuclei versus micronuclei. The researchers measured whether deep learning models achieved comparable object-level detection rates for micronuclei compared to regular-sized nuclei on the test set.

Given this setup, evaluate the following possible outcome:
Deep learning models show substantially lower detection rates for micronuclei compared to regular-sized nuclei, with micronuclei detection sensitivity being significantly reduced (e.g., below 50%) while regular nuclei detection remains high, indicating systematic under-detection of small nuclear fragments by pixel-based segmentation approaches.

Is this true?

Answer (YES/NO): YES